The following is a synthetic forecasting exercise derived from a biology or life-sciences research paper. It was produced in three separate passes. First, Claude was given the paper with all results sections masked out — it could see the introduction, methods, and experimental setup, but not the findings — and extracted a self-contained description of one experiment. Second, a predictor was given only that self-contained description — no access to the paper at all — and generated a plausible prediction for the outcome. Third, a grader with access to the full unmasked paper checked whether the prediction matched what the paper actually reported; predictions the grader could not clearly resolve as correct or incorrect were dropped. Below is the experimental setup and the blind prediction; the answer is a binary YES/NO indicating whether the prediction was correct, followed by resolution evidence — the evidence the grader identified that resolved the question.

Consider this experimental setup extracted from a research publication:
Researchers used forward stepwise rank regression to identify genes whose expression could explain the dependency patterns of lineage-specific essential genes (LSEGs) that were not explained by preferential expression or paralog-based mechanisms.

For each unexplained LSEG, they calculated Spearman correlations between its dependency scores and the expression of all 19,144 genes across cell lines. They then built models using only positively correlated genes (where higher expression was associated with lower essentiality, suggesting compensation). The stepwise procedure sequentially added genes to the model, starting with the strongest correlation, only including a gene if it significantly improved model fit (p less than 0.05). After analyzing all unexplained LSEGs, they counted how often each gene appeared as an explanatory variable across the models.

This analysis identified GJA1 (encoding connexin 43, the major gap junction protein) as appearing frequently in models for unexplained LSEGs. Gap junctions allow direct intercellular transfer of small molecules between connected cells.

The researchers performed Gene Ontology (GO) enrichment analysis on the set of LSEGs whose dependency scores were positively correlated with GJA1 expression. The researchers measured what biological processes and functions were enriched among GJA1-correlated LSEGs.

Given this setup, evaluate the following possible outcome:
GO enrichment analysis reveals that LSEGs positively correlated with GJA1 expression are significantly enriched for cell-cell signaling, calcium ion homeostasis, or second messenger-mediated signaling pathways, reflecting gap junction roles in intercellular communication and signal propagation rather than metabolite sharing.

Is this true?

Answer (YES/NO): NO